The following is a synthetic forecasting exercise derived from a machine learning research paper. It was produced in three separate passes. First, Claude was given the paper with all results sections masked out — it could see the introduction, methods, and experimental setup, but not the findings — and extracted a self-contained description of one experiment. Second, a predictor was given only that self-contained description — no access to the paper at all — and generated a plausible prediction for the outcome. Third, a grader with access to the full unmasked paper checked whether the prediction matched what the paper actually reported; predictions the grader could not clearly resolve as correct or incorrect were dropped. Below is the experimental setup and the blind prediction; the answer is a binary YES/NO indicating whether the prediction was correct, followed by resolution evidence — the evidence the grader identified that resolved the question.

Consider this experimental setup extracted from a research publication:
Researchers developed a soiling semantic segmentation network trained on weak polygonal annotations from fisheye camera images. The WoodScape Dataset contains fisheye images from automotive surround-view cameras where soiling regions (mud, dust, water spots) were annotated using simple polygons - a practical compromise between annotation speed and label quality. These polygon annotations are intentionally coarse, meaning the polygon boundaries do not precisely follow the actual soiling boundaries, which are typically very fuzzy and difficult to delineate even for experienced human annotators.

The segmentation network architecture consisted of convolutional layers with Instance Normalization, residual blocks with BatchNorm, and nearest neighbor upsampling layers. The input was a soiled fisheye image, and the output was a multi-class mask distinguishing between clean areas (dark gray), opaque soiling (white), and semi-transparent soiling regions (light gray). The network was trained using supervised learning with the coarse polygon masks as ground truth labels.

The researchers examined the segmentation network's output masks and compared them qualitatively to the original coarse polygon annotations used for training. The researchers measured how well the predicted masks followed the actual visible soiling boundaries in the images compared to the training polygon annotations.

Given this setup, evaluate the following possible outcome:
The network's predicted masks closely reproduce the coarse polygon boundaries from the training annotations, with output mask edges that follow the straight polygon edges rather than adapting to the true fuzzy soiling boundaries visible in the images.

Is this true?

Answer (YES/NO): NO